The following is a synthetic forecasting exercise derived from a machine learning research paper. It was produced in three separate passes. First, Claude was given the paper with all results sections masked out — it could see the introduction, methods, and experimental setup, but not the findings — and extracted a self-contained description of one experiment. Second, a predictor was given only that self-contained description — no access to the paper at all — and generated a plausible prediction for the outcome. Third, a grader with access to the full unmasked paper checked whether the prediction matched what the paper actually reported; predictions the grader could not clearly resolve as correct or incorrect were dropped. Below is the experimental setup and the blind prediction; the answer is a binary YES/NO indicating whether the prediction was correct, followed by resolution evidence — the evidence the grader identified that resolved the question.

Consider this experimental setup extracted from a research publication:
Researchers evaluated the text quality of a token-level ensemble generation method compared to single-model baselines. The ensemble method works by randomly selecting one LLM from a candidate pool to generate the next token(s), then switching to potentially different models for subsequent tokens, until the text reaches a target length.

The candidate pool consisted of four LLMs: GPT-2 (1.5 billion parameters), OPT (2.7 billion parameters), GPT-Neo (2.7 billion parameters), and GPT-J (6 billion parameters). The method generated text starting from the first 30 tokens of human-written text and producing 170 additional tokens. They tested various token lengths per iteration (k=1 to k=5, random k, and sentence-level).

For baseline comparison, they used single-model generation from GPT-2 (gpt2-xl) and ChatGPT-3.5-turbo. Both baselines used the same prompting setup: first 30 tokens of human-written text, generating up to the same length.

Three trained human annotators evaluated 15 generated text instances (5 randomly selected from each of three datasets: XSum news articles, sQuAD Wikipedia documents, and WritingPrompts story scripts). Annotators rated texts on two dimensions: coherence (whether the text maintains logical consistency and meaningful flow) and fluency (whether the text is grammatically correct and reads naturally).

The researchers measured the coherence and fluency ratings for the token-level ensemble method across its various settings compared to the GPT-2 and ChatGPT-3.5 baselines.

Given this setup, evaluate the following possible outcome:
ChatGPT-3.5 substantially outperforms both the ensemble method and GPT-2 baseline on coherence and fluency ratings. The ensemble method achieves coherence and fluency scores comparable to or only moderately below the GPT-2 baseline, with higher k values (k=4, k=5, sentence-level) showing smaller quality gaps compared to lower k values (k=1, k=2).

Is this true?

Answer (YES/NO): NO